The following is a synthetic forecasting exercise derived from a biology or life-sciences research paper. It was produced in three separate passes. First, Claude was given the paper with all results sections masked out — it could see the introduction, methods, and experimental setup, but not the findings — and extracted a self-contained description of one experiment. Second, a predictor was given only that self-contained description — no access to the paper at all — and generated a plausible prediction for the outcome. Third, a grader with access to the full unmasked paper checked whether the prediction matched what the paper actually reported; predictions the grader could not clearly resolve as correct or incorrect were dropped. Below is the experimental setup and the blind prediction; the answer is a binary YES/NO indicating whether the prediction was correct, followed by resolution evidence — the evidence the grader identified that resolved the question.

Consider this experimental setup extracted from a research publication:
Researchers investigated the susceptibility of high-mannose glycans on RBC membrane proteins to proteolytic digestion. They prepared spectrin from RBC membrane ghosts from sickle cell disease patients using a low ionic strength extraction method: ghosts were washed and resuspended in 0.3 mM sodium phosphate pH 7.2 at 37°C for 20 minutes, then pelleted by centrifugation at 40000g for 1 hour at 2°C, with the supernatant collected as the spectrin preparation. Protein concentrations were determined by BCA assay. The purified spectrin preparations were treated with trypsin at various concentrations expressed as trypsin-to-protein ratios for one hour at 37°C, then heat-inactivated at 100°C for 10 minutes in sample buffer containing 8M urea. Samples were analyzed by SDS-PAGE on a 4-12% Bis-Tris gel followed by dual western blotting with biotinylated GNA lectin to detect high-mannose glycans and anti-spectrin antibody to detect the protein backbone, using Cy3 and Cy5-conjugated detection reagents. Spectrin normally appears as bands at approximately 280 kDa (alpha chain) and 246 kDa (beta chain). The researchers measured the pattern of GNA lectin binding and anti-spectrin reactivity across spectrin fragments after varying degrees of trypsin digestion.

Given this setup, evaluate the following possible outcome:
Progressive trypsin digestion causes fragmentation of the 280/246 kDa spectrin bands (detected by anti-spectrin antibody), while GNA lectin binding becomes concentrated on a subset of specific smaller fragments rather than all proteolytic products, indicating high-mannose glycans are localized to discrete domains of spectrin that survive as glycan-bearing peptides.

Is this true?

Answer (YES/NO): YES